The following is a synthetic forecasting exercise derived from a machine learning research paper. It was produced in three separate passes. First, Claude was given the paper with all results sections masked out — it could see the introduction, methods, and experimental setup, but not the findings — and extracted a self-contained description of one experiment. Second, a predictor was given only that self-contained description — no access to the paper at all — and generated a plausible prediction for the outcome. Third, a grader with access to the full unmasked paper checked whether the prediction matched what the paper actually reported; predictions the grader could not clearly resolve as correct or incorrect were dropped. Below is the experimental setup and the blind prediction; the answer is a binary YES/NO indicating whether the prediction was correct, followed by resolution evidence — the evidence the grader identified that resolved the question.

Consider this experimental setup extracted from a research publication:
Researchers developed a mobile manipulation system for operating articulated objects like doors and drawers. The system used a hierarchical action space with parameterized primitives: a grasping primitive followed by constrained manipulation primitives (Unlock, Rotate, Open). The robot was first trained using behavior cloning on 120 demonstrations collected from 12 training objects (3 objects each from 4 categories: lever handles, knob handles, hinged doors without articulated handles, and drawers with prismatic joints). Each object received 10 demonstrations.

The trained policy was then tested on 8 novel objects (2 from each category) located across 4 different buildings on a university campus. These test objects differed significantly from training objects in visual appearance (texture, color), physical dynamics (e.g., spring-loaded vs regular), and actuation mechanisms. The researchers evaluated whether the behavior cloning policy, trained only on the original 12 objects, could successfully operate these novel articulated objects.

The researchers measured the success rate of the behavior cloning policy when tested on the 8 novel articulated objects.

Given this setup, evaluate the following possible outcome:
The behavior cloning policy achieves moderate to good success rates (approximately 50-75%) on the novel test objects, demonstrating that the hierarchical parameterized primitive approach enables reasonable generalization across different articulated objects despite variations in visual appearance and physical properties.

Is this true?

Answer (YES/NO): NO